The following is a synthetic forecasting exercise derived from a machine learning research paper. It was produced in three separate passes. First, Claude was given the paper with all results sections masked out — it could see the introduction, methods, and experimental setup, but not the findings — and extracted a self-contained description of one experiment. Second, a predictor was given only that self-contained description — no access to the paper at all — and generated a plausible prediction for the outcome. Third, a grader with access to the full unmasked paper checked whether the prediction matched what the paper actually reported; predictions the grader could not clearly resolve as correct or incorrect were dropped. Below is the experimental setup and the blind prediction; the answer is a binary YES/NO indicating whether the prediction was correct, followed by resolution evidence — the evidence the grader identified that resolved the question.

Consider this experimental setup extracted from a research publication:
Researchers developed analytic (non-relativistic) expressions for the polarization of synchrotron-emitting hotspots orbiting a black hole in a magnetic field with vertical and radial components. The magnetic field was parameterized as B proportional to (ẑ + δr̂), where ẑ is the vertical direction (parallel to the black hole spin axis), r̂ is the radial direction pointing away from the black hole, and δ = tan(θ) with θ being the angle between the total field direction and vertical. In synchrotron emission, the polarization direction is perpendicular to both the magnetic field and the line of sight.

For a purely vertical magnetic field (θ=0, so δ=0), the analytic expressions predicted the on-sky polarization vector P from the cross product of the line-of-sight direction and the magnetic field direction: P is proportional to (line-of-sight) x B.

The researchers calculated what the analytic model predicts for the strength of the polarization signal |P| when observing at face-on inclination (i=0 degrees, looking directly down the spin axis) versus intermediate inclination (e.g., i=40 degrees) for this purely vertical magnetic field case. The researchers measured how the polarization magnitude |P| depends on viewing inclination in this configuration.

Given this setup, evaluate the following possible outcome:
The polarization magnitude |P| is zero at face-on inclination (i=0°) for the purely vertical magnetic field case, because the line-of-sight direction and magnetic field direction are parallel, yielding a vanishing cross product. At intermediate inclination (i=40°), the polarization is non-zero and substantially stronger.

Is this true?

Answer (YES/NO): YES